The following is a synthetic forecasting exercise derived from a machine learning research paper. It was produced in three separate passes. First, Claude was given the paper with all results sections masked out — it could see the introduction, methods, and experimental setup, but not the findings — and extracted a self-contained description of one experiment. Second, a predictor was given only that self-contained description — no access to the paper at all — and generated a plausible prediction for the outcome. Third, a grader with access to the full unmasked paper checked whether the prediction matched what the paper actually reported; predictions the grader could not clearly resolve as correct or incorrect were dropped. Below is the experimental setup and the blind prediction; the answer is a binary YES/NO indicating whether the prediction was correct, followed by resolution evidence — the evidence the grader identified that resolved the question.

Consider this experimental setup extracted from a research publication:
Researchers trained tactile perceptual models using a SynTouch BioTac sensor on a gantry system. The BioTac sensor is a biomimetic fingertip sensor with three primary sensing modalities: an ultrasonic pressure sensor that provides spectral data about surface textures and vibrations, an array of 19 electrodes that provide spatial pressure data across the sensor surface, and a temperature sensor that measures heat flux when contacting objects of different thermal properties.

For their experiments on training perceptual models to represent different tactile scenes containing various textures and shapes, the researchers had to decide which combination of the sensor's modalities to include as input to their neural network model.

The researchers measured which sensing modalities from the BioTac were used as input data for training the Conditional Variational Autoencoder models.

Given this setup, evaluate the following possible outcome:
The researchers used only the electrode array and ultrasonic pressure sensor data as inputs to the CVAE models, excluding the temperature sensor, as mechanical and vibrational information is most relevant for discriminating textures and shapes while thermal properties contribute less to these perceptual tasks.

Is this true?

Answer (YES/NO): NO